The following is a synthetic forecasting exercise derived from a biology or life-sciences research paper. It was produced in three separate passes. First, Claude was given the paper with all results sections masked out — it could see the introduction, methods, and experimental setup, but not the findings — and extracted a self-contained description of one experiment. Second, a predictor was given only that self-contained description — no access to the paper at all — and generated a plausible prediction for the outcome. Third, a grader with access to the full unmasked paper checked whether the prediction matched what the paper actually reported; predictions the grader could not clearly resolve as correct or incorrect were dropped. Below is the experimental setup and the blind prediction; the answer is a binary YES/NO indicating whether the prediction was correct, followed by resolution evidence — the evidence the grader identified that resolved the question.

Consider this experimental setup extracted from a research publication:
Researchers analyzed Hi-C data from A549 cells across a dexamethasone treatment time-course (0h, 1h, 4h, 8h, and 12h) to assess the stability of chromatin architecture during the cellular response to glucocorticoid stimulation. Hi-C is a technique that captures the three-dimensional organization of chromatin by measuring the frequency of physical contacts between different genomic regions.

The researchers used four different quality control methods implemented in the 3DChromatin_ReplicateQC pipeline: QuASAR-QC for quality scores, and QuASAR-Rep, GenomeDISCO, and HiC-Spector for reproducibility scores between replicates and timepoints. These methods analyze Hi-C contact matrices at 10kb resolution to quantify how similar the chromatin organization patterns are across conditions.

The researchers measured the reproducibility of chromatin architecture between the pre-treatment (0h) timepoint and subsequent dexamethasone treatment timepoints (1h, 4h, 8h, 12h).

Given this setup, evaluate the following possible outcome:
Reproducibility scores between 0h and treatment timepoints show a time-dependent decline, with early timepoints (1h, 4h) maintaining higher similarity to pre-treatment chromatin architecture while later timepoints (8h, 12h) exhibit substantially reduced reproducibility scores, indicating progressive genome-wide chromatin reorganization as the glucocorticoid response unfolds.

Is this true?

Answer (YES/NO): NO